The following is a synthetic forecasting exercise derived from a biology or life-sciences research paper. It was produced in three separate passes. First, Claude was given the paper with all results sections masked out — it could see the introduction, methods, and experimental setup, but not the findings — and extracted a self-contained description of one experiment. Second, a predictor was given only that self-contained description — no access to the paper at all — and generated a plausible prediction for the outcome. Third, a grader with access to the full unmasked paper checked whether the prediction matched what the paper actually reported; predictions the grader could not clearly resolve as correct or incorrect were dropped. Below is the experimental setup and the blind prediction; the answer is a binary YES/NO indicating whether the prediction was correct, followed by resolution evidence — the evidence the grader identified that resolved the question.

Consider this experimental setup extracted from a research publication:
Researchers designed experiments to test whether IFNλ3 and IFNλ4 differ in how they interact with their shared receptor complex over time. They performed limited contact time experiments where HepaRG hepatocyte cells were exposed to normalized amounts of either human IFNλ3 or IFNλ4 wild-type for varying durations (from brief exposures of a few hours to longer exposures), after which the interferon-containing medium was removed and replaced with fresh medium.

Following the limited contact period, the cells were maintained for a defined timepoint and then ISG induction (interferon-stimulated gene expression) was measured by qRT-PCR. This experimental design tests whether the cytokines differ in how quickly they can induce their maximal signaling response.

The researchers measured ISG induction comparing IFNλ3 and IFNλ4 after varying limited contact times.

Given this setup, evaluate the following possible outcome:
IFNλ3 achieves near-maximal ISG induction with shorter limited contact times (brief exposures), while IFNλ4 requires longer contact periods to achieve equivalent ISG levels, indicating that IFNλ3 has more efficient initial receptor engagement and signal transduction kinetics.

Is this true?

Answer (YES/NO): NO